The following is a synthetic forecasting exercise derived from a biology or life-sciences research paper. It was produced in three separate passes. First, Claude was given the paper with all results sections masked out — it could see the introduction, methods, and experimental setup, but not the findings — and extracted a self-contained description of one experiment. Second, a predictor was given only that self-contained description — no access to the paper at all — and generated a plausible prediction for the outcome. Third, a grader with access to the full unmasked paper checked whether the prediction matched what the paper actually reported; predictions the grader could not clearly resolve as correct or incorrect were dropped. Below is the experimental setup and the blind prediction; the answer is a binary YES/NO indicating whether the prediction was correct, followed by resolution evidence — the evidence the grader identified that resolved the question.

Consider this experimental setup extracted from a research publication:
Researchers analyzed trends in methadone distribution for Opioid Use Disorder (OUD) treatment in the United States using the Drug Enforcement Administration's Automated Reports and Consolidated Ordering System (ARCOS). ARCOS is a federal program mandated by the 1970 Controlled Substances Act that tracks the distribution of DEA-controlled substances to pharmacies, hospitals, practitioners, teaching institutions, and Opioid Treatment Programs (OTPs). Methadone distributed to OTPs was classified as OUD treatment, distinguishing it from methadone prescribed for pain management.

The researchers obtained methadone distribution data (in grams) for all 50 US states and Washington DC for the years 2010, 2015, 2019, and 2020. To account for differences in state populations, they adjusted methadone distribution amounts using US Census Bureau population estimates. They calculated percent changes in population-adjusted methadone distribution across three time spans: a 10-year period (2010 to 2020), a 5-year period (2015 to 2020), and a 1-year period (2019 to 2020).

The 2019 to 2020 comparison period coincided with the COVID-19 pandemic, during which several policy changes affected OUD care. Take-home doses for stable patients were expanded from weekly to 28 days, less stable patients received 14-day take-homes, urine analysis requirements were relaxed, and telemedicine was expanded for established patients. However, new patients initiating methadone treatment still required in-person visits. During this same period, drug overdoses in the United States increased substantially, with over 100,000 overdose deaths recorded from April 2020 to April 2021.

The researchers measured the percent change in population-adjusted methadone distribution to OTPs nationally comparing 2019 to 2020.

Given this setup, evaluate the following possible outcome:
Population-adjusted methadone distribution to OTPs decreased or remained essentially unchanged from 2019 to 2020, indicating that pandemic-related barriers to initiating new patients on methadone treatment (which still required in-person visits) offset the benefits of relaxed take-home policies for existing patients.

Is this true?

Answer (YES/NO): YES